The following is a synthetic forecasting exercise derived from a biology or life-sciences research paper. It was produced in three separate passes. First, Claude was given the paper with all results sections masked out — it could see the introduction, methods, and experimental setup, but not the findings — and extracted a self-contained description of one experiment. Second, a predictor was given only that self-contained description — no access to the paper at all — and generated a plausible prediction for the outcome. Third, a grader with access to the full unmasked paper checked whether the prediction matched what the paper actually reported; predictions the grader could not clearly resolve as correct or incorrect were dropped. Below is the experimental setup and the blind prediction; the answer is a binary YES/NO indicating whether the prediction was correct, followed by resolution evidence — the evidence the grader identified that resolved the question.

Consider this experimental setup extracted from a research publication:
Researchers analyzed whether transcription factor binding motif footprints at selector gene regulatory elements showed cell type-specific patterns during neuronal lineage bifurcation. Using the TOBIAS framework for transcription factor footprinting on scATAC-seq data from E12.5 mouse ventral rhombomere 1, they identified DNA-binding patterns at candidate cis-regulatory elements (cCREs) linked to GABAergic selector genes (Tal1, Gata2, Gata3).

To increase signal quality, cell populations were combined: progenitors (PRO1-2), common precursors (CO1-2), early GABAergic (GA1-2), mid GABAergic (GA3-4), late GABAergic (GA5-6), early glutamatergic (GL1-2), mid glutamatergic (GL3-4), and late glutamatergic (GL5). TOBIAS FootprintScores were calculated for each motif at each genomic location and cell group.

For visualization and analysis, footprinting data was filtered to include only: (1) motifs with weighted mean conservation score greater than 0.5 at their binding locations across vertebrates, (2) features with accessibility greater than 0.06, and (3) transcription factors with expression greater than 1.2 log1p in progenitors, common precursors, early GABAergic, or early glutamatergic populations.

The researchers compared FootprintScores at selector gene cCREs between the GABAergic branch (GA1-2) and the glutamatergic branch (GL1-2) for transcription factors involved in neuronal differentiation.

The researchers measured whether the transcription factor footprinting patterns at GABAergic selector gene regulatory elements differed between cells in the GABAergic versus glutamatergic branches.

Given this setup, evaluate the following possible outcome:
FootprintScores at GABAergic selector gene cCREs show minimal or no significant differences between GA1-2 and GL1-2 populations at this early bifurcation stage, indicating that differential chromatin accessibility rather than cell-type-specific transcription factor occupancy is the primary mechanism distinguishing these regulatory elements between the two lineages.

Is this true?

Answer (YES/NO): NO